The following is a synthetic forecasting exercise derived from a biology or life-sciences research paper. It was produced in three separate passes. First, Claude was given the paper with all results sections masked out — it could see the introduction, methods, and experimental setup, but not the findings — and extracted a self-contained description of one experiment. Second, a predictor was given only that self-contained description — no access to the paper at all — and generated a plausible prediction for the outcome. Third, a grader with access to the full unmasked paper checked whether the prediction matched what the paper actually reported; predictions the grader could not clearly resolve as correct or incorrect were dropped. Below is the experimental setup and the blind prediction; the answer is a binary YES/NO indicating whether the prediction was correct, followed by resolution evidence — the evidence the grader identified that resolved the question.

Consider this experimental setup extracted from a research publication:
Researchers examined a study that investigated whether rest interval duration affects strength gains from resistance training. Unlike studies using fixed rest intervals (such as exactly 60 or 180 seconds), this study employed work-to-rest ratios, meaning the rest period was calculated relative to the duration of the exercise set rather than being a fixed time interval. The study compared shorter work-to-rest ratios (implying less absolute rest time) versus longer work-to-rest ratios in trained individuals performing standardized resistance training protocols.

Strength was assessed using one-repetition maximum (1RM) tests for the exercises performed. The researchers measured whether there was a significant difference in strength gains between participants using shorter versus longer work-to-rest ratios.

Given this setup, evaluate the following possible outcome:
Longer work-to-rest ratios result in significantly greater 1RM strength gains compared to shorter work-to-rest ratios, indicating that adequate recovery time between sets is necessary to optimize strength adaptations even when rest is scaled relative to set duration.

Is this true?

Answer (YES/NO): NO